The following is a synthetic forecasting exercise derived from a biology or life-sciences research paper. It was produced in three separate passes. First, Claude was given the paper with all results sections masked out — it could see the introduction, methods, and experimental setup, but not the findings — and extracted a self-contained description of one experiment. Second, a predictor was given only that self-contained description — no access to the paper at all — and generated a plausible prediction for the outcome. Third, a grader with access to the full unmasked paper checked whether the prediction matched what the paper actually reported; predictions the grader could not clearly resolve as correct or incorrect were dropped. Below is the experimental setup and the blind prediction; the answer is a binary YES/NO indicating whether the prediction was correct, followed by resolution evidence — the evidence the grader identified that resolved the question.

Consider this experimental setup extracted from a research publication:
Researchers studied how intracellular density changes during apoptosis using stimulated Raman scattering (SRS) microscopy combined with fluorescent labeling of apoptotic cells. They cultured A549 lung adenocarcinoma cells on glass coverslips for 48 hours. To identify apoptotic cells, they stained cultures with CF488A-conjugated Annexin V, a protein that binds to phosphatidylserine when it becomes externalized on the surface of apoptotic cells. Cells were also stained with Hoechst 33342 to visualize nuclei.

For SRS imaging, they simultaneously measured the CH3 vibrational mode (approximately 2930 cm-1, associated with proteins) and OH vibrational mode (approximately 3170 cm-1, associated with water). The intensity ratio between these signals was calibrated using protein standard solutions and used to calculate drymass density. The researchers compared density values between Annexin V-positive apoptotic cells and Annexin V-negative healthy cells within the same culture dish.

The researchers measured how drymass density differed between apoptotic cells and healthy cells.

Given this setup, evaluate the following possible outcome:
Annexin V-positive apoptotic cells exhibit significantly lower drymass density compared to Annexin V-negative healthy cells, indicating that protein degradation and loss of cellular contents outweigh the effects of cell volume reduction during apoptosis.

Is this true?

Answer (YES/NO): NO